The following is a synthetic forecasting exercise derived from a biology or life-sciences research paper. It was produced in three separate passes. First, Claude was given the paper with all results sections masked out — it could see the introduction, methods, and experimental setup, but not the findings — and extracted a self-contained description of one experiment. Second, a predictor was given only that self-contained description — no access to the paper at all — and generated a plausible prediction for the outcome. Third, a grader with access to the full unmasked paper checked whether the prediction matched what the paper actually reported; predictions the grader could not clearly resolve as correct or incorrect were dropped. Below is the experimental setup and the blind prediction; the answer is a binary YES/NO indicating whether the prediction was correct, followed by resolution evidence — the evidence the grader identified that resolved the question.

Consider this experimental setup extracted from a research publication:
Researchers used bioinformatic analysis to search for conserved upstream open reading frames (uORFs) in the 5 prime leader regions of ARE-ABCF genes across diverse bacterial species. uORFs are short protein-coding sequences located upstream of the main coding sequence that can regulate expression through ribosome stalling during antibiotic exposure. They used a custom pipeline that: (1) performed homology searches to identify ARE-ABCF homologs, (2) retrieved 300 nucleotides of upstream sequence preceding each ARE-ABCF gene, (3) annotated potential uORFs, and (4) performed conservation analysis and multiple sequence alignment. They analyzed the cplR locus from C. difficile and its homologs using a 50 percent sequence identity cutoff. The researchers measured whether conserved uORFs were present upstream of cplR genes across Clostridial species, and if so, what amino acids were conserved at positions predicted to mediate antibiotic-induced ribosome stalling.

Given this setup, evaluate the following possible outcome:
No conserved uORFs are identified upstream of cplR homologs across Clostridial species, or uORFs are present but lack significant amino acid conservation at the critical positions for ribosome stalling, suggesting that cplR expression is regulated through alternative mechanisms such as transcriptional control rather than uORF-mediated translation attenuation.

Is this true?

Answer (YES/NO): NO